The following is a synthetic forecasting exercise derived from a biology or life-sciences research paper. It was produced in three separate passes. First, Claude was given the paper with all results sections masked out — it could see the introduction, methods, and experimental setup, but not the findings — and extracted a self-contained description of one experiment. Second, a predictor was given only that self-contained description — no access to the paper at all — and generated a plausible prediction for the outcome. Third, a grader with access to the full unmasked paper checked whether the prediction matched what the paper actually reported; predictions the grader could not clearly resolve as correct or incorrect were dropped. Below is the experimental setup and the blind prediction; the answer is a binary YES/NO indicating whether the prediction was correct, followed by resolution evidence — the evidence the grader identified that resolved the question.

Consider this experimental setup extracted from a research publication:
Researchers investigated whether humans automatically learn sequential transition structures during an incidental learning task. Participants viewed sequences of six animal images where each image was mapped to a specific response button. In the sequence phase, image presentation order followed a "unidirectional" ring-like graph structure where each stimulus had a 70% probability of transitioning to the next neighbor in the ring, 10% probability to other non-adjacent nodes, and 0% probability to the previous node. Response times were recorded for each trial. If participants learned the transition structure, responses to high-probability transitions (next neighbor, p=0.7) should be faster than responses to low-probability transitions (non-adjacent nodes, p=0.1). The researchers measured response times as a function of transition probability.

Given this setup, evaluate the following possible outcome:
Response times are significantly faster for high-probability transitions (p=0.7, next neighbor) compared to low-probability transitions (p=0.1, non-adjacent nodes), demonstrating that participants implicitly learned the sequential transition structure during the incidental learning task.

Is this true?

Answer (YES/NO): YES